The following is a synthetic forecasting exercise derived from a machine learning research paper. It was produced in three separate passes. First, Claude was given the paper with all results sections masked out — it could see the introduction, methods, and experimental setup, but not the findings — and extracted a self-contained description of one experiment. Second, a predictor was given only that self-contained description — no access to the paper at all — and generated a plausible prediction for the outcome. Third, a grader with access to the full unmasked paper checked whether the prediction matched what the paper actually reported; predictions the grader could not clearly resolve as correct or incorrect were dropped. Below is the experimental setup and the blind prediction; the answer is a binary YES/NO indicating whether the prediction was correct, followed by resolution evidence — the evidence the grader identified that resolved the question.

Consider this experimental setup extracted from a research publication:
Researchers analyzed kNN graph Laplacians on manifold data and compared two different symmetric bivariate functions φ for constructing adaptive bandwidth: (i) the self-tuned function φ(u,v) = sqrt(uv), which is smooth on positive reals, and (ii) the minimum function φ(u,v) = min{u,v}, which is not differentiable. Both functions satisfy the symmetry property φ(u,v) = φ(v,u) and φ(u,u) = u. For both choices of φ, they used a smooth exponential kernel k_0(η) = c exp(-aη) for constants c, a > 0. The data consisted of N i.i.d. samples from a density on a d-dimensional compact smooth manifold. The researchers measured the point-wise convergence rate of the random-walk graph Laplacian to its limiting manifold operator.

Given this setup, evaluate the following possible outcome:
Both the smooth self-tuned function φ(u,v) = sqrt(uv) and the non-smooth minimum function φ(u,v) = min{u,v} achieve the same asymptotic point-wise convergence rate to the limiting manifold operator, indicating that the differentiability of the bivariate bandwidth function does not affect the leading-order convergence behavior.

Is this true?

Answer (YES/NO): NO